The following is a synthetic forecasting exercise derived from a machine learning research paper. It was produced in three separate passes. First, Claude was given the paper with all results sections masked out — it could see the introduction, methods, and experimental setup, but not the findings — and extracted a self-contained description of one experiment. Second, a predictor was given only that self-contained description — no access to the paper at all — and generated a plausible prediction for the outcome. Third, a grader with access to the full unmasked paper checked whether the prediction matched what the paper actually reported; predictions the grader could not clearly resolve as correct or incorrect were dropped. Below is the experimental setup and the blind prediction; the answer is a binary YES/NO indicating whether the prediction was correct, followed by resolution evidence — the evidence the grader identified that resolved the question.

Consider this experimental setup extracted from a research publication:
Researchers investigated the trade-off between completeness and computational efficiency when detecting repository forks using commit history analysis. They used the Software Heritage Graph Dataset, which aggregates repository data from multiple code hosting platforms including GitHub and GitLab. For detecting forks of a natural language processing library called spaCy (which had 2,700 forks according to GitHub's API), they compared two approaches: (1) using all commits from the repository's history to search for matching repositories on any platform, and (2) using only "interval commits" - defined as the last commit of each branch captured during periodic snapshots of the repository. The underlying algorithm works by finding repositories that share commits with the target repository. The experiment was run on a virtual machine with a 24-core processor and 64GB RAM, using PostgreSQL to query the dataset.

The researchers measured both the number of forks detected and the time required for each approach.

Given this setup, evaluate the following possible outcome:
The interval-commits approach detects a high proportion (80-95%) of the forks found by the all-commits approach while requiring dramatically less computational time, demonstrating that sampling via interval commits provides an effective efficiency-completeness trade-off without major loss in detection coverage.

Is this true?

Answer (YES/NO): YES